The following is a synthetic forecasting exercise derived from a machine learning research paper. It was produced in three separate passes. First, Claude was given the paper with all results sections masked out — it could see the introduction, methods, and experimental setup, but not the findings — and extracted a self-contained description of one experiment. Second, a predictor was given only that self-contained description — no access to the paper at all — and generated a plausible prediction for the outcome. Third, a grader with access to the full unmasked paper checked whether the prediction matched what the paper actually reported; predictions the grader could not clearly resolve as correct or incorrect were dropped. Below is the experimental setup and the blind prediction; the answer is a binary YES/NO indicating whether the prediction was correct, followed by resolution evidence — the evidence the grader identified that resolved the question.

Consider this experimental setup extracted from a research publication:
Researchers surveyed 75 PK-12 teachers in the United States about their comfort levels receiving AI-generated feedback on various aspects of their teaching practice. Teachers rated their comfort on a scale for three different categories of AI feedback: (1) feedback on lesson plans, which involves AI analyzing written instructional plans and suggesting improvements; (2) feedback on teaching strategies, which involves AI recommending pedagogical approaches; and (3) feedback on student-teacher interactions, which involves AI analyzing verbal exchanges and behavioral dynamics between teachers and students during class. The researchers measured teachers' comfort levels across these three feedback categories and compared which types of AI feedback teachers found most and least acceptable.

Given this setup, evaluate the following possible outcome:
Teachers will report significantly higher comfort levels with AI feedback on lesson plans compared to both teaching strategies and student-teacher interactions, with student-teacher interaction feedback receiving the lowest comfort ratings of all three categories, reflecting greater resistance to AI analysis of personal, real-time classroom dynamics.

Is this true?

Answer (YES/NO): NO